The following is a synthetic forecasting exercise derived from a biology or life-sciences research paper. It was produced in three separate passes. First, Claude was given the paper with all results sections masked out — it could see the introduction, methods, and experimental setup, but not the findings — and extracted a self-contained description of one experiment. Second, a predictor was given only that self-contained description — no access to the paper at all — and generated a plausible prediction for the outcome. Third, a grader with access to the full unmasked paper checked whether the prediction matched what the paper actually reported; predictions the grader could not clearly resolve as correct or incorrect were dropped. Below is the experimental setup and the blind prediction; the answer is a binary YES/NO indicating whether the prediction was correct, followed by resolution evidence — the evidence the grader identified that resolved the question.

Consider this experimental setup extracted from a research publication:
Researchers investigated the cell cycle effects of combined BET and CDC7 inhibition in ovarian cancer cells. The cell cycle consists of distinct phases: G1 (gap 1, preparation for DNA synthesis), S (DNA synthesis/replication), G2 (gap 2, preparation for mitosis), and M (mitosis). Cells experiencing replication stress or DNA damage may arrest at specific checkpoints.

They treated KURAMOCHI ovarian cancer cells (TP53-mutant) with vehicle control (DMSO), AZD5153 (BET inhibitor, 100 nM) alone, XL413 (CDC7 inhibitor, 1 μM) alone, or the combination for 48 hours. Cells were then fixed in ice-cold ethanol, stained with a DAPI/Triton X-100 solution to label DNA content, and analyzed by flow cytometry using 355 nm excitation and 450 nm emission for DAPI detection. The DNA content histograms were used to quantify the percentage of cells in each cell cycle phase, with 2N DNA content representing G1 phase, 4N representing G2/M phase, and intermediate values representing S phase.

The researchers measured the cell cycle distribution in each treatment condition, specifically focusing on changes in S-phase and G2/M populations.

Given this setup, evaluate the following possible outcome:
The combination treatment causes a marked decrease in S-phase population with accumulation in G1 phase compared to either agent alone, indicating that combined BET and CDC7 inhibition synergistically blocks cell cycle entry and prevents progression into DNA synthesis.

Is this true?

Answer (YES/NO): NO